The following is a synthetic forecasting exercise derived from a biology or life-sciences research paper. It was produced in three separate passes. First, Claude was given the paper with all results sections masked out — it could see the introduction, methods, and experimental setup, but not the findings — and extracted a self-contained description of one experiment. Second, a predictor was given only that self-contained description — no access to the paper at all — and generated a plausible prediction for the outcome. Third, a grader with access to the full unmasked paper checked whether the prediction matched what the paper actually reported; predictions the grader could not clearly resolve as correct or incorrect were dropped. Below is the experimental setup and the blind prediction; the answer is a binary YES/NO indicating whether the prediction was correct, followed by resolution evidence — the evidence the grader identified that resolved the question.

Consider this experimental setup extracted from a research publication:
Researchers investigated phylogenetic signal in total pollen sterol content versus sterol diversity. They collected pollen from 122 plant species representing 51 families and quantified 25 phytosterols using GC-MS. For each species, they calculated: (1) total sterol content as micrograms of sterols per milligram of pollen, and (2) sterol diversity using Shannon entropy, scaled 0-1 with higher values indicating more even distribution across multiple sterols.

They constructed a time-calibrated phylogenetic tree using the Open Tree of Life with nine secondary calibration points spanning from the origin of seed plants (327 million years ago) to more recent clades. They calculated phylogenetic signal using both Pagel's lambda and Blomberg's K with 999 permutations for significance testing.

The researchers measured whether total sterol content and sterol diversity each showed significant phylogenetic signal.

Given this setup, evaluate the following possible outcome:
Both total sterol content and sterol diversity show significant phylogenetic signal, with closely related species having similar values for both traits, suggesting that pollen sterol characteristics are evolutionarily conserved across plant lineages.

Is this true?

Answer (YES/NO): YES